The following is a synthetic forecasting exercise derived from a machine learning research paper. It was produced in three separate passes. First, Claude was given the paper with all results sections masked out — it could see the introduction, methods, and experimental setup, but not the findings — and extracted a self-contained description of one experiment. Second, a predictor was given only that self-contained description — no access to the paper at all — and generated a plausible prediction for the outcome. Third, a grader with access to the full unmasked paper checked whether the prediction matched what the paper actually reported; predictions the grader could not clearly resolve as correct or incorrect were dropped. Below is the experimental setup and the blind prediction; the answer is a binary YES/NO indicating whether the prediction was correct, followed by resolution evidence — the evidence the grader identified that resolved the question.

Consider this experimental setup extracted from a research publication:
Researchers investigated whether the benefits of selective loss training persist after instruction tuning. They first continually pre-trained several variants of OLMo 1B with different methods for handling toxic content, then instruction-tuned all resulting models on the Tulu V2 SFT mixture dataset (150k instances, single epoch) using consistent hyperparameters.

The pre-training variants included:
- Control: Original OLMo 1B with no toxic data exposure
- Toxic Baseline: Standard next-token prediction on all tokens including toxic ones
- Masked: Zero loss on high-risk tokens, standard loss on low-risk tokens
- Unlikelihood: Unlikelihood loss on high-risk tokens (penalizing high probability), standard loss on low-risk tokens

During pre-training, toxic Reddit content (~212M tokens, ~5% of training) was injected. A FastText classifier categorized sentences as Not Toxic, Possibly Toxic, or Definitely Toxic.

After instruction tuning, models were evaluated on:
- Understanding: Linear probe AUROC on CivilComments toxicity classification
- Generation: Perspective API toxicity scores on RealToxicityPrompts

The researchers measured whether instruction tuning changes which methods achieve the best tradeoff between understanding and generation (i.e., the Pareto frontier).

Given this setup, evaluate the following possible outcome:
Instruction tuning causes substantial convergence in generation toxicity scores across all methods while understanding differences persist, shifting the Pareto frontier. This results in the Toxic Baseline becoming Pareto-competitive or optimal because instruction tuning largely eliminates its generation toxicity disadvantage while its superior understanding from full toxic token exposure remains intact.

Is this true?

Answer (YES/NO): NO